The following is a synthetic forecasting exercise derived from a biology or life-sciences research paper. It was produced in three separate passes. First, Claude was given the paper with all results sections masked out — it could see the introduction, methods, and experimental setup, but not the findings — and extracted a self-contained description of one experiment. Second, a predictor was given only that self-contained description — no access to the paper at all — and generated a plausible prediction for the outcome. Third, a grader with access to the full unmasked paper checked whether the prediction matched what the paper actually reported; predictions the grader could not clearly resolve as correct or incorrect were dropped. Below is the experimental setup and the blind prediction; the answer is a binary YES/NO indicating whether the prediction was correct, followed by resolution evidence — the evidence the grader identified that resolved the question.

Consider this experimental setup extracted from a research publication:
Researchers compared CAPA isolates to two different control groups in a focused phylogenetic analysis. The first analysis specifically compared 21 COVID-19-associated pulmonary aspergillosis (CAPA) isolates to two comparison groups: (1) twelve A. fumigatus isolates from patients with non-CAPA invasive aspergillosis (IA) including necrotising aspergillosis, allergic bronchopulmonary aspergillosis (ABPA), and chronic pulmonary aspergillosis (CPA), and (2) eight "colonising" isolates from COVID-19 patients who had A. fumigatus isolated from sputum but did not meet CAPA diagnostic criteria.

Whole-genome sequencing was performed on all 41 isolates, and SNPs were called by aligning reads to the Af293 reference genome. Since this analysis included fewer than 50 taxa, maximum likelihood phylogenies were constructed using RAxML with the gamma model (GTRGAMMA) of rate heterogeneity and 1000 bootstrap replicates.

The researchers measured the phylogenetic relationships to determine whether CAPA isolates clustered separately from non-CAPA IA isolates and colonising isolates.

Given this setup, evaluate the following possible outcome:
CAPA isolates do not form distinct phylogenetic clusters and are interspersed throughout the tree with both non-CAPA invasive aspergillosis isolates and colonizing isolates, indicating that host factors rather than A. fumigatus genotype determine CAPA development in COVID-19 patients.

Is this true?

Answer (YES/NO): YES